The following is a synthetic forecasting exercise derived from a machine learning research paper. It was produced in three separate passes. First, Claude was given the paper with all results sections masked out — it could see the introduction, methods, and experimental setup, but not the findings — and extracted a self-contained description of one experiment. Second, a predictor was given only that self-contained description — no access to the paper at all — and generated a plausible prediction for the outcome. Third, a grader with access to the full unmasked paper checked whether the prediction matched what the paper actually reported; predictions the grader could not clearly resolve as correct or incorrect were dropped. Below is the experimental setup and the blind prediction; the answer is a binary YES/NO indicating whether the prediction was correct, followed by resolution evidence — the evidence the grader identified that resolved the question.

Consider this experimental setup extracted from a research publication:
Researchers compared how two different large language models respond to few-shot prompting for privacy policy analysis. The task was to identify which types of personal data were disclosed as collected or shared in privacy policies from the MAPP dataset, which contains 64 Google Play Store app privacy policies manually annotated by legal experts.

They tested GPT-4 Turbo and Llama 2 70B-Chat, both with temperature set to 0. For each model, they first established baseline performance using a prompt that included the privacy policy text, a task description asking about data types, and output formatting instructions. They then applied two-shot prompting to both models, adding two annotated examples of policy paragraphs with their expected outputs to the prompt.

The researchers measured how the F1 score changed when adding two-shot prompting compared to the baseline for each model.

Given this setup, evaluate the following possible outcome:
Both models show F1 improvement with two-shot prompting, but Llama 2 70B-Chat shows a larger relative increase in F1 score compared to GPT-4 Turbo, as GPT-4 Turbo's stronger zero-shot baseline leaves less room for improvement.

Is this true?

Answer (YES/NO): NO